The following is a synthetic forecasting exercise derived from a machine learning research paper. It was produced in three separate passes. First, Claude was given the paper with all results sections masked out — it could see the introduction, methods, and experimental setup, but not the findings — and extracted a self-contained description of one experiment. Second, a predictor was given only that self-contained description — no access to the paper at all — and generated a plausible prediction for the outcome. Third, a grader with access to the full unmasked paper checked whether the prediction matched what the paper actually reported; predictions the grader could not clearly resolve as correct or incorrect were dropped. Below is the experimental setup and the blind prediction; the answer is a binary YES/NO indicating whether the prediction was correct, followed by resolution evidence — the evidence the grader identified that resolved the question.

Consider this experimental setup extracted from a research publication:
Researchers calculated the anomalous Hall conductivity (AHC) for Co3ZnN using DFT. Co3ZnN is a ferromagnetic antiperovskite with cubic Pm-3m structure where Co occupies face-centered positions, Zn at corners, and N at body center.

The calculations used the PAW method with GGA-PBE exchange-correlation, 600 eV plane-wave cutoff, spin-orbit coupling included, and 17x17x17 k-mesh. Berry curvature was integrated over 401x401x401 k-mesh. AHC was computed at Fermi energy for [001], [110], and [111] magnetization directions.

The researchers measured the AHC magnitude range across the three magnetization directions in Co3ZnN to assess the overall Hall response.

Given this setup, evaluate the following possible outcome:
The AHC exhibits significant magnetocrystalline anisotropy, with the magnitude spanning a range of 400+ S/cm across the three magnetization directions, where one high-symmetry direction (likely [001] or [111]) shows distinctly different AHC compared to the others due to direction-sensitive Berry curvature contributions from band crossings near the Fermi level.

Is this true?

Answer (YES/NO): NO